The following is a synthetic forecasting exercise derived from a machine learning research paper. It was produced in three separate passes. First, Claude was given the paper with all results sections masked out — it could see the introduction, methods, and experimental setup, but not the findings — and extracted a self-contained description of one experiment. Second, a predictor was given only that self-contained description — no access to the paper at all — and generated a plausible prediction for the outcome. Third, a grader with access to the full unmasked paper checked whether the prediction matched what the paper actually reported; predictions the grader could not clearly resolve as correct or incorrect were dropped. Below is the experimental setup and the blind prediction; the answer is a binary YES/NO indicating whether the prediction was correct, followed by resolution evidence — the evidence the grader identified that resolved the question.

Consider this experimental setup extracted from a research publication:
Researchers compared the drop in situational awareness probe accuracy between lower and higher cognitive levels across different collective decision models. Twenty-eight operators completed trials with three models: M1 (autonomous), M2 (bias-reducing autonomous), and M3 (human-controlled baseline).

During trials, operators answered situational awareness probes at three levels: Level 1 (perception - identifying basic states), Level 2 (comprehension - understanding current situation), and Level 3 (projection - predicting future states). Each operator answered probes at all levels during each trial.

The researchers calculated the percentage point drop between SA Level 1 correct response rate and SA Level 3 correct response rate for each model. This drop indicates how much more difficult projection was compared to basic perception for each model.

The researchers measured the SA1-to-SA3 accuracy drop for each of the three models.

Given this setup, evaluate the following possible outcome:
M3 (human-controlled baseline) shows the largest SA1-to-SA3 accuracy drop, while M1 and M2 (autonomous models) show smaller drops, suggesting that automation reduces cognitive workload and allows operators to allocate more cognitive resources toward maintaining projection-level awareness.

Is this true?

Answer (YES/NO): YES